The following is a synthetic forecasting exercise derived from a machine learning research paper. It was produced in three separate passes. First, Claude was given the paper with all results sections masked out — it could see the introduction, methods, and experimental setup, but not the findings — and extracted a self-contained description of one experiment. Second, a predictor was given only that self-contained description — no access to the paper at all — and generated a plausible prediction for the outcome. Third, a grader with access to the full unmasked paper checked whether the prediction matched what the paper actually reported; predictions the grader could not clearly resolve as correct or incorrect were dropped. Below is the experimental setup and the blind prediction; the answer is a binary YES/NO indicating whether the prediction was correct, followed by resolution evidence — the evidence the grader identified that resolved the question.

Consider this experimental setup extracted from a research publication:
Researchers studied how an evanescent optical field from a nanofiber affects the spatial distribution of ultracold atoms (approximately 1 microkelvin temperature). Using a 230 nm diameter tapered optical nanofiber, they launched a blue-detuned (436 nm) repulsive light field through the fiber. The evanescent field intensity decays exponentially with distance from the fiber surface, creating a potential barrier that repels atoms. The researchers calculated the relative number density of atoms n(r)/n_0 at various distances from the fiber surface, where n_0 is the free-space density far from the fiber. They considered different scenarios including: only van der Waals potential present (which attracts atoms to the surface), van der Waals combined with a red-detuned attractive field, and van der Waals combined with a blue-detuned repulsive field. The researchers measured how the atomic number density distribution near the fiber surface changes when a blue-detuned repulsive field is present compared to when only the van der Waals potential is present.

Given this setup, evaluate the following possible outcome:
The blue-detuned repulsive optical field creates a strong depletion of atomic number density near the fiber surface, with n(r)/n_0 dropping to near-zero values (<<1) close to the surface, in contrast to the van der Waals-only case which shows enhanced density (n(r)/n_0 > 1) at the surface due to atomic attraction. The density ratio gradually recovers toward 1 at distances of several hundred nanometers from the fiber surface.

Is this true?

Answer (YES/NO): NO